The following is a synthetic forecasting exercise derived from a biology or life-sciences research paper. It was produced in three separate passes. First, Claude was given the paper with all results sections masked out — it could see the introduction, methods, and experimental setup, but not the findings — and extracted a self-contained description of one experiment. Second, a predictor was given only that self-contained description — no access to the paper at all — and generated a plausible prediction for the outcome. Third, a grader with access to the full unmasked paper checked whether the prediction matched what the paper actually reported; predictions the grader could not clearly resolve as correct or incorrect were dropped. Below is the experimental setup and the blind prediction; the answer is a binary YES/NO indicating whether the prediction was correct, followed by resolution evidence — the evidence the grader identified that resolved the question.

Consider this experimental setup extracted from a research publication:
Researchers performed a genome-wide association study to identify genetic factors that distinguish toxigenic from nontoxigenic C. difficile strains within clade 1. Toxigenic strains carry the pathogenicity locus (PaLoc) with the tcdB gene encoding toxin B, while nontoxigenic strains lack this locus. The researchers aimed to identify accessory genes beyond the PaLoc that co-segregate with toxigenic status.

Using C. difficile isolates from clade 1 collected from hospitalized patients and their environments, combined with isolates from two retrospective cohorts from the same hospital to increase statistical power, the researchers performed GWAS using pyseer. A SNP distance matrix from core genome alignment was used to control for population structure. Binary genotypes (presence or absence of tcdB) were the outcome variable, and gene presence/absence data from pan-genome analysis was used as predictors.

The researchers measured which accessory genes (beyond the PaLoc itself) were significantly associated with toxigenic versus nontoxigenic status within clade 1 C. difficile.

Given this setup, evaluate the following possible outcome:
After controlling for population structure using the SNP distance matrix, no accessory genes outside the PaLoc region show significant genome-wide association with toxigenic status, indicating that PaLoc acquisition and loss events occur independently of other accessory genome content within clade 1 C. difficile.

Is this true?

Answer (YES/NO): NO